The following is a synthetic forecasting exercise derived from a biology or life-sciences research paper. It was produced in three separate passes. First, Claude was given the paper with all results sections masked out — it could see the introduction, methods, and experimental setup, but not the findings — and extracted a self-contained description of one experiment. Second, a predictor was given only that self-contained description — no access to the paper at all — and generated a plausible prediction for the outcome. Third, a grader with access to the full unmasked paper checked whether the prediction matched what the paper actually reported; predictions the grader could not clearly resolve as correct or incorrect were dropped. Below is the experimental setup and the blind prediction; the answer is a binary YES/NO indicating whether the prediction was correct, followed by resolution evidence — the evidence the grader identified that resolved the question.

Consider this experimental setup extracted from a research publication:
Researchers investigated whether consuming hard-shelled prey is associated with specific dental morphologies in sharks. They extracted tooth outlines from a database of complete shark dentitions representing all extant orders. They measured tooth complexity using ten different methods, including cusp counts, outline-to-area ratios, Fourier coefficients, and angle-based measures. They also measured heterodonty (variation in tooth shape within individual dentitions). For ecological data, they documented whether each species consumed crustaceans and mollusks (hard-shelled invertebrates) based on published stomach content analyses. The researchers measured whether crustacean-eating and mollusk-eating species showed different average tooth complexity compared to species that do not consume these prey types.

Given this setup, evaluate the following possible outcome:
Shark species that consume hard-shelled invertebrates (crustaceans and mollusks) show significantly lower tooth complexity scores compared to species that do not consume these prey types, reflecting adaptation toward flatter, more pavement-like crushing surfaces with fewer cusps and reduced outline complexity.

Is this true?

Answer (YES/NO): NO